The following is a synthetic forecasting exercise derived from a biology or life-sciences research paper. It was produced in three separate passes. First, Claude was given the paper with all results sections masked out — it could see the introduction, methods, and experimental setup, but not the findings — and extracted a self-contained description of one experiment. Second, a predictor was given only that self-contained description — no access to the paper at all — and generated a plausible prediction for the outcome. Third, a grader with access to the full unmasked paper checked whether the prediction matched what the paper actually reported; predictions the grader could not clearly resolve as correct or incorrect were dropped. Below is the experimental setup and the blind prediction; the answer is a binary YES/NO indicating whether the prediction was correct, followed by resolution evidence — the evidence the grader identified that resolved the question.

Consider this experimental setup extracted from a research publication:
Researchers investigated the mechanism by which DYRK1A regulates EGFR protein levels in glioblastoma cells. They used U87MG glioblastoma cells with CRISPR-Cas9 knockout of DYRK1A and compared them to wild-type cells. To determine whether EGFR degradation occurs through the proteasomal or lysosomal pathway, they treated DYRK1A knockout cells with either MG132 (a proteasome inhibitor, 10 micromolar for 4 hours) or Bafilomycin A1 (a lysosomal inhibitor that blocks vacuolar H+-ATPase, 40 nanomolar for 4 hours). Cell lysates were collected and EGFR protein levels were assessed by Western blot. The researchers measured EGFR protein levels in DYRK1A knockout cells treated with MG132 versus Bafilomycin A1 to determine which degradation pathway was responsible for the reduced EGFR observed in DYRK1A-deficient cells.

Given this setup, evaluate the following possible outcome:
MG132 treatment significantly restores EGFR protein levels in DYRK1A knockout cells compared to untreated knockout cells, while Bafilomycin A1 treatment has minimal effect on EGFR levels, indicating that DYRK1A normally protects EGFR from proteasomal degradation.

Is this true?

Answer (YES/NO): NO